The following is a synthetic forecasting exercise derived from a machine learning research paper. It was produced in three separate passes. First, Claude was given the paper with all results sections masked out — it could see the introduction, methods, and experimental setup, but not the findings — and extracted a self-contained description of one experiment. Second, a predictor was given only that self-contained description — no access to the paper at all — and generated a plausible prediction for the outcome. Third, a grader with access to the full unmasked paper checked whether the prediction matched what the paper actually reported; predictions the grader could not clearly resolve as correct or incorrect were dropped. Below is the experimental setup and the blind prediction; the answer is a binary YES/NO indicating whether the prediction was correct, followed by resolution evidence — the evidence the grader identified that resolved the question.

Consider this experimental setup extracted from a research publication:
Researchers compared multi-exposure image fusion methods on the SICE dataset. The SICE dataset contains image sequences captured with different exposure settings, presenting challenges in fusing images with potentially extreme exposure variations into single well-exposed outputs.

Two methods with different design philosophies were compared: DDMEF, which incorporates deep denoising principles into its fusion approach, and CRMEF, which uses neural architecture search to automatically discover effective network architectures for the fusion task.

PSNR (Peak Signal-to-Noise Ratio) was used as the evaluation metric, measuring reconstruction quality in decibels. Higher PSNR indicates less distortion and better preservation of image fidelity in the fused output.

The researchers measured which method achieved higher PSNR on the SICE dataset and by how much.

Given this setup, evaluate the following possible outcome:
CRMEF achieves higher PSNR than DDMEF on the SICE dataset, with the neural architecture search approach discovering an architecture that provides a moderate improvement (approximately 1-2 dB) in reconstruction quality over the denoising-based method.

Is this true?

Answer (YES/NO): NO